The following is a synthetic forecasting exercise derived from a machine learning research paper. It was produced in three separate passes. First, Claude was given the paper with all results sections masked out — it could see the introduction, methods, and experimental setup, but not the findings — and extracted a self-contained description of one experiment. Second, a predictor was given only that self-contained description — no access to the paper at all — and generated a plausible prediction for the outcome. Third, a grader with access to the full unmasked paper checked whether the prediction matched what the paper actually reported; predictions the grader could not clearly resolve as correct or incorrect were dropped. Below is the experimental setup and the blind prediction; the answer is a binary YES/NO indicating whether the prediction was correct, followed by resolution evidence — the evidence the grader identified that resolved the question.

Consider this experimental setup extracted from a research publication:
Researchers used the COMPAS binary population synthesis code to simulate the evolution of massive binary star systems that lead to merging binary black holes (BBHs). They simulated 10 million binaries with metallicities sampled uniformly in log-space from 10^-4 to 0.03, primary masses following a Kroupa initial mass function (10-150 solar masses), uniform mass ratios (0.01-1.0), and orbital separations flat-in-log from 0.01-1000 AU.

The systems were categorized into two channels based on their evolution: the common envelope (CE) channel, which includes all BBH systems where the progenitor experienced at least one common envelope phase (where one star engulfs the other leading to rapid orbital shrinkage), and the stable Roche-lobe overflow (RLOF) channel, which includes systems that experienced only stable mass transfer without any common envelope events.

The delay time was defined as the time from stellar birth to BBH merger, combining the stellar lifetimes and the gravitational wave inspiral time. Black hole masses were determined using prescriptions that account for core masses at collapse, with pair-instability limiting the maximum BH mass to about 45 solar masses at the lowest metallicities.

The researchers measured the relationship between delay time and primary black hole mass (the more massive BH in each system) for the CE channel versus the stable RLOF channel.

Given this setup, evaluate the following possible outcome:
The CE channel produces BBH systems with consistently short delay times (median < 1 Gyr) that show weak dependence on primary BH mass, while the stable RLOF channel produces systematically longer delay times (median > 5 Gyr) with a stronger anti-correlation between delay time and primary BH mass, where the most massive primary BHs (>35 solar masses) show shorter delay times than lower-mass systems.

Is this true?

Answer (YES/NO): NO